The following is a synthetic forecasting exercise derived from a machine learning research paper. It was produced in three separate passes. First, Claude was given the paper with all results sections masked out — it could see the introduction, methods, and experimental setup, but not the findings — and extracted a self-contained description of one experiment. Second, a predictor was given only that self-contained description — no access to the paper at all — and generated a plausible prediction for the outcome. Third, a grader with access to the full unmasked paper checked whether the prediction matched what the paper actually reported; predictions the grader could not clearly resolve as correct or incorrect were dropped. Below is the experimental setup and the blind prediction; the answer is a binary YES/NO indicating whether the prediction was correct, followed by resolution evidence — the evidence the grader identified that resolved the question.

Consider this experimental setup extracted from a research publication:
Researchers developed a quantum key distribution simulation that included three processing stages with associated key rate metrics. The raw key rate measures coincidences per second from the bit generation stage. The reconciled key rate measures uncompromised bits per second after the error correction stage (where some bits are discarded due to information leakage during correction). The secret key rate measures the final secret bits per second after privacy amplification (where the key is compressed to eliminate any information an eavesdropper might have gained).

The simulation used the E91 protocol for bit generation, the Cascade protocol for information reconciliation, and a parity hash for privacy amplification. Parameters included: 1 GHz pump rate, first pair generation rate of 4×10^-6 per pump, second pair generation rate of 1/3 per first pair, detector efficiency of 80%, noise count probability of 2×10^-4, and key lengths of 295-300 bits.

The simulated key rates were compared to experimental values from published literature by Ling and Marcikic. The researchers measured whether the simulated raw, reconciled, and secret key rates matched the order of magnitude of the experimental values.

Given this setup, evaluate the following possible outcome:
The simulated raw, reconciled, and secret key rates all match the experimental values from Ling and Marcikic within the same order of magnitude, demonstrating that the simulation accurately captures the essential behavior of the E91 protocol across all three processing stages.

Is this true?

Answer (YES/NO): YES